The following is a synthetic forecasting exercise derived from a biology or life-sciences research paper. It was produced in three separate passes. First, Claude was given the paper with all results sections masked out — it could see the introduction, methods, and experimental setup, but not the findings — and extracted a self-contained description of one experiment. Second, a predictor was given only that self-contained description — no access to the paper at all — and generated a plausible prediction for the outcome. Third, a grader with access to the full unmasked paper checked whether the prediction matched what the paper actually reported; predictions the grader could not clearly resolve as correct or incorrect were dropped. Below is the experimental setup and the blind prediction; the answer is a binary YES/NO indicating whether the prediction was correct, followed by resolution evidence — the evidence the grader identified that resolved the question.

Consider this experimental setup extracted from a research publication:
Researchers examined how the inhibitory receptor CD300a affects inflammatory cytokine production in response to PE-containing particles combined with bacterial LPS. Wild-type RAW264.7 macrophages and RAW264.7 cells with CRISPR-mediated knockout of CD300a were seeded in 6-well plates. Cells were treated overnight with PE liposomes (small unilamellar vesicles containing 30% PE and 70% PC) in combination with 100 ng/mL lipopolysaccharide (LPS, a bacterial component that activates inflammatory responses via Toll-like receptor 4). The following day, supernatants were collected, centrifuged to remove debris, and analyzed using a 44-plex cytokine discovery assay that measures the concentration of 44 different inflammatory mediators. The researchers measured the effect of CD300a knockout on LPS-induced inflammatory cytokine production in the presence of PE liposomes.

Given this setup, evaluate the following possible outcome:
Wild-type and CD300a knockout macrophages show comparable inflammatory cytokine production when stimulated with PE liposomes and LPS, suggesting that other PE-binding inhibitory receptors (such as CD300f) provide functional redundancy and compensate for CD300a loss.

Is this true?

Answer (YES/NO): NO